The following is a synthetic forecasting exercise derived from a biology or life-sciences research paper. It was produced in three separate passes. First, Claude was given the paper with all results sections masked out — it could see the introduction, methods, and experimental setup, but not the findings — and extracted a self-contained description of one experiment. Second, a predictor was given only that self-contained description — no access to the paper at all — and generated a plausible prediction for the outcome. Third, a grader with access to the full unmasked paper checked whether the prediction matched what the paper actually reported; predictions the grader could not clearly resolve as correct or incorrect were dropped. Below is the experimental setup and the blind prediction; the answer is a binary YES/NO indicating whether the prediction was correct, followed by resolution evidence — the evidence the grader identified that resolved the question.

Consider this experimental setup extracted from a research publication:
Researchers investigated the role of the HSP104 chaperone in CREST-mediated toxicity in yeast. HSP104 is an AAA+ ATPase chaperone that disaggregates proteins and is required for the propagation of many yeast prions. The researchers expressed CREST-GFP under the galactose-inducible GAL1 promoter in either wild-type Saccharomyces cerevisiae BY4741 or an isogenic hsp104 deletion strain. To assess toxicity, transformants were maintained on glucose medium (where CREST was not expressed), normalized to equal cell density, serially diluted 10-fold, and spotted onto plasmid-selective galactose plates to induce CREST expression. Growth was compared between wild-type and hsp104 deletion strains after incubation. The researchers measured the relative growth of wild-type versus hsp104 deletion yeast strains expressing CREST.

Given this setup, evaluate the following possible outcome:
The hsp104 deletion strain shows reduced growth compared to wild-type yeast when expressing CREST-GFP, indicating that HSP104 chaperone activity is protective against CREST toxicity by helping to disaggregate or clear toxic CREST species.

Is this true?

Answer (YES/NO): NO